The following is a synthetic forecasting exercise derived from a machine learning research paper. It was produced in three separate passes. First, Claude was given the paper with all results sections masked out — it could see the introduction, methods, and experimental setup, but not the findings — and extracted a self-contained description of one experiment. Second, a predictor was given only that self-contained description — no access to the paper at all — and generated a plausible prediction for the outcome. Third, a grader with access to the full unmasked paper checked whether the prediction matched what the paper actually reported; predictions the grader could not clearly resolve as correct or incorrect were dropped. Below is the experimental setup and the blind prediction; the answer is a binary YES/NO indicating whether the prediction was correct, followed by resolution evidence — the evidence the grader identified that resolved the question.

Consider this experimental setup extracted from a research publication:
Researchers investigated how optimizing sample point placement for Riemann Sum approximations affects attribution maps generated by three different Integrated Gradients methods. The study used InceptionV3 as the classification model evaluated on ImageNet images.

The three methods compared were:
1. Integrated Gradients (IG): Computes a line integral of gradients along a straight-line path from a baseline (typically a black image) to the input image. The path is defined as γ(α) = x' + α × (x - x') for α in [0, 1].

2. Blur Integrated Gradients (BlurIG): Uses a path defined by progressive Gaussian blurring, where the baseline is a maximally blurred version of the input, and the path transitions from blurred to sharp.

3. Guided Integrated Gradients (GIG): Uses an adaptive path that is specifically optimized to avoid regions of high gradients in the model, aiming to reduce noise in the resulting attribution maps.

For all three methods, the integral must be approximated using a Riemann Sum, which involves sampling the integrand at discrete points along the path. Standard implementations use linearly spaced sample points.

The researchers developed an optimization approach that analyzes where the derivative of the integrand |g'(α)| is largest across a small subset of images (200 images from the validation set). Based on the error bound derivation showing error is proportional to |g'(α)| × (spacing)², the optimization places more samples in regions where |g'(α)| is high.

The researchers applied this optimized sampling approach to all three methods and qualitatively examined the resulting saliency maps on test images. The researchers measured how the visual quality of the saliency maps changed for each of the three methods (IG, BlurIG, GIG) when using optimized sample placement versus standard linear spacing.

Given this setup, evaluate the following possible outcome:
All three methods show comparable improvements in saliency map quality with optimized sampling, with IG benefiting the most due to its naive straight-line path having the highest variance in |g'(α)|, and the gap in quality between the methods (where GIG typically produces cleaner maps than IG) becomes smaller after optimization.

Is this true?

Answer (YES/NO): NO